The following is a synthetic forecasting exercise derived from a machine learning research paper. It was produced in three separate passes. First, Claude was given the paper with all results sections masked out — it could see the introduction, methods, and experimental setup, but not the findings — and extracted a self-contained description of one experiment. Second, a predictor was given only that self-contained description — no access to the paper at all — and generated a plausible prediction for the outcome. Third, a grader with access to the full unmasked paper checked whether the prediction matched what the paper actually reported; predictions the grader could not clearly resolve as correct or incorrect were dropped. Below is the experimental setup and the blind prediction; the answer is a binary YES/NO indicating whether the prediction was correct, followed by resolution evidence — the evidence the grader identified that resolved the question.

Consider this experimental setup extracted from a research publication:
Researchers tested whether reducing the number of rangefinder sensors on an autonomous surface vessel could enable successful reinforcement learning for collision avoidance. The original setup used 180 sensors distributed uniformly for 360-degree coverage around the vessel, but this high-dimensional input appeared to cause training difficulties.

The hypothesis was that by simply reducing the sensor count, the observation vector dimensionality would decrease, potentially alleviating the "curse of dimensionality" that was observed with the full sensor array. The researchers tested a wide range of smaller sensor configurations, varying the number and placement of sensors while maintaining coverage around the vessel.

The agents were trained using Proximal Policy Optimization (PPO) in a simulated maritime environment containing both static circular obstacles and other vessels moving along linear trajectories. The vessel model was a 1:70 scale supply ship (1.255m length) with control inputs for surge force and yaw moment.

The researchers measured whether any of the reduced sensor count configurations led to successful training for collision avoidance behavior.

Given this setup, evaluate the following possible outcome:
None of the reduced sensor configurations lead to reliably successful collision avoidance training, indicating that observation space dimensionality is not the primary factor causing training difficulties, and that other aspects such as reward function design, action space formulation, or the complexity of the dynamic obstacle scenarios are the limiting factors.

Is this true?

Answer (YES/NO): NO